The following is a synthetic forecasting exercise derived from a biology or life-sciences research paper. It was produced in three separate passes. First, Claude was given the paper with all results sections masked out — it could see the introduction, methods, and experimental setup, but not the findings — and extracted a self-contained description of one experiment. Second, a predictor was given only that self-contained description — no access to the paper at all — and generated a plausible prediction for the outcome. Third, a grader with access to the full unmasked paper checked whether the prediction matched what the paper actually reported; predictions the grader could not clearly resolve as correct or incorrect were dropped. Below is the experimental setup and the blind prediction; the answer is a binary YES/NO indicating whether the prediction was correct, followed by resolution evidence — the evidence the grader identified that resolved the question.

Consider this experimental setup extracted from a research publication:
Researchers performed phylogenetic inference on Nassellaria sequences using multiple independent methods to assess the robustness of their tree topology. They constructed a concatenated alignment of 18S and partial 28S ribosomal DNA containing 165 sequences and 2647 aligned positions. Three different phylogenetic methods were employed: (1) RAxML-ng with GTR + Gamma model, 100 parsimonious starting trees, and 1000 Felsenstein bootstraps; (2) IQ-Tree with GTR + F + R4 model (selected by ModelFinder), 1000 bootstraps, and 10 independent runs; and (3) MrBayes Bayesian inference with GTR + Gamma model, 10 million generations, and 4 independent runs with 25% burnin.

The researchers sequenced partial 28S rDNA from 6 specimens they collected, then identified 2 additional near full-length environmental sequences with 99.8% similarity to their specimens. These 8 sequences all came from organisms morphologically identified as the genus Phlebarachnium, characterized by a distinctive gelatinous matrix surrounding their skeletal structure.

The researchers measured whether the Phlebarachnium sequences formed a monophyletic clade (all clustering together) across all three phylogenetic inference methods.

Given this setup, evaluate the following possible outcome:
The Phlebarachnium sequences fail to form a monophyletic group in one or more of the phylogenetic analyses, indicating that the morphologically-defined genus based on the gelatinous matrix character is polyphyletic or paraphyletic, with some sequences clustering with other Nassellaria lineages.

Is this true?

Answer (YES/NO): NO